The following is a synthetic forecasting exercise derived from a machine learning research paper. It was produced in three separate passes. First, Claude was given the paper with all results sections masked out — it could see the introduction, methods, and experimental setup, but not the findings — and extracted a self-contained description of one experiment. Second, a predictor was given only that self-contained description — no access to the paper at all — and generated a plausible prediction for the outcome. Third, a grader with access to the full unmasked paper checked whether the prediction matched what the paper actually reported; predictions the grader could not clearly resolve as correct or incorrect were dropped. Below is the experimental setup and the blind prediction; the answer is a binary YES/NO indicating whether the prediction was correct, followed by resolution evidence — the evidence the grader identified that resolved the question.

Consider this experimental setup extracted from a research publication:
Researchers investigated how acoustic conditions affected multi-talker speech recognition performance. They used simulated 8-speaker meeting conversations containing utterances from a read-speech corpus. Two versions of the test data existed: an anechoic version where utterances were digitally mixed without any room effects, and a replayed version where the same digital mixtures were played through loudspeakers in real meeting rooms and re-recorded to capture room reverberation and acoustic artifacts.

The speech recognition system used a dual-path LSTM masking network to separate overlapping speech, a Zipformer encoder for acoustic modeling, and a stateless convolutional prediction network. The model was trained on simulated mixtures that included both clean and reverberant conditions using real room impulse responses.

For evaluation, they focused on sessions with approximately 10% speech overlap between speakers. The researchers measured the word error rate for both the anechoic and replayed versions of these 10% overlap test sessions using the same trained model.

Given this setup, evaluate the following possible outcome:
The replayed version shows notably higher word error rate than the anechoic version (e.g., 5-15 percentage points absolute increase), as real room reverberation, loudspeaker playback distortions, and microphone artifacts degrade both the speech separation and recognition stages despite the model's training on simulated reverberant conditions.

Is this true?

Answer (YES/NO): YES